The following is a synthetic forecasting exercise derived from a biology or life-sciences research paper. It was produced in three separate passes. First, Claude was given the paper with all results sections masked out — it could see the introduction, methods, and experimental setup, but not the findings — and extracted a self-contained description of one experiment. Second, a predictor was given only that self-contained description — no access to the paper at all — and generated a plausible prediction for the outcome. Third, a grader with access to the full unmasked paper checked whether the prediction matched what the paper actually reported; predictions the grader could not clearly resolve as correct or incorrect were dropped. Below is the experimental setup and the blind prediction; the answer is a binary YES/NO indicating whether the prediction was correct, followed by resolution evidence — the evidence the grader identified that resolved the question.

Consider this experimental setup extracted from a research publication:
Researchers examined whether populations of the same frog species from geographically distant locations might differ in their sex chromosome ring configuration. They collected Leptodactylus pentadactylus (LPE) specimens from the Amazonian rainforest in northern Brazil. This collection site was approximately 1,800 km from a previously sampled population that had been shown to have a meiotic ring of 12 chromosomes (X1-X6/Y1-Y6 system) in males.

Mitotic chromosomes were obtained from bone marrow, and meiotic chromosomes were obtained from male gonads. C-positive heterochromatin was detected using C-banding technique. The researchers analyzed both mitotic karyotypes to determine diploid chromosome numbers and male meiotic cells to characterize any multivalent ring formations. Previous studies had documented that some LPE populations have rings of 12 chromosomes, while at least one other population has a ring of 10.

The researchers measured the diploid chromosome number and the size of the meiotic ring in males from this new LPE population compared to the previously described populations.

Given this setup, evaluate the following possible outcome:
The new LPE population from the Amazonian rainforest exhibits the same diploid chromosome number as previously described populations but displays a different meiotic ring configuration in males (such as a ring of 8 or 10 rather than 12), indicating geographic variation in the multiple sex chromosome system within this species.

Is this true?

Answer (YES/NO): YES